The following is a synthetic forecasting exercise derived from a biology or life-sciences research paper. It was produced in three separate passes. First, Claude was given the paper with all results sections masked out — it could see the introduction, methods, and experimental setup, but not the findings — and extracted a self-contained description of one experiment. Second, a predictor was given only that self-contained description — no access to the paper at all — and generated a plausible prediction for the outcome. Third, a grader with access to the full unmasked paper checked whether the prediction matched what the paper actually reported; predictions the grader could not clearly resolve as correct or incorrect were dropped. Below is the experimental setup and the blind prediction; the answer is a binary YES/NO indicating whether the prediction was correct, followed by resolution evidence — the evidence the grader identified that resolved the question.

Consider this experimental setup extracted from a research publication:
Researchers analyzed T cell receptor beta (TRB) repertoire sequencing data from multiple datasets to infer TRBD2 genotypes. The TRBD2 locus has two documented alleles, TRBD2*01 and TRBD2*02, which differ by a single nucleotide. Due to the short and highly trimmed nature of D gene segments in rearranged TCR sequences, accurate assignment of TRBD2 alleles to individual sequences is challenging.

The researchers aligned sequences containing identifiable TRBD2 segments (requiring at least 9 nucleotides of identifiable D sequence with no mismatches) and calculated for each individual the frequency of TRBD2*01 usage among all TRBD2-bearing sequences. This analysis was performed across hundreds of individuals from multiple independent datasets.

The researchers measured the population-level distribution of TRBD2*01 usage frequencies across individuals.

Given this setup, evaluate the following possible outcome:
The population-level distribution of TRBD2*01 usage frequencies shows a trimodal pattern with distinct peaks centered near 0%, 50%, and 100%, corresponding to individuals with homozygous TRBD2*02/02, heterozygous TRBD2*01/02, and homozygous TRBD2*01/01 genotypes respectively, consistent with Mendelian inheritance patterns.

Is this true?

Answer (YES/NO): NO